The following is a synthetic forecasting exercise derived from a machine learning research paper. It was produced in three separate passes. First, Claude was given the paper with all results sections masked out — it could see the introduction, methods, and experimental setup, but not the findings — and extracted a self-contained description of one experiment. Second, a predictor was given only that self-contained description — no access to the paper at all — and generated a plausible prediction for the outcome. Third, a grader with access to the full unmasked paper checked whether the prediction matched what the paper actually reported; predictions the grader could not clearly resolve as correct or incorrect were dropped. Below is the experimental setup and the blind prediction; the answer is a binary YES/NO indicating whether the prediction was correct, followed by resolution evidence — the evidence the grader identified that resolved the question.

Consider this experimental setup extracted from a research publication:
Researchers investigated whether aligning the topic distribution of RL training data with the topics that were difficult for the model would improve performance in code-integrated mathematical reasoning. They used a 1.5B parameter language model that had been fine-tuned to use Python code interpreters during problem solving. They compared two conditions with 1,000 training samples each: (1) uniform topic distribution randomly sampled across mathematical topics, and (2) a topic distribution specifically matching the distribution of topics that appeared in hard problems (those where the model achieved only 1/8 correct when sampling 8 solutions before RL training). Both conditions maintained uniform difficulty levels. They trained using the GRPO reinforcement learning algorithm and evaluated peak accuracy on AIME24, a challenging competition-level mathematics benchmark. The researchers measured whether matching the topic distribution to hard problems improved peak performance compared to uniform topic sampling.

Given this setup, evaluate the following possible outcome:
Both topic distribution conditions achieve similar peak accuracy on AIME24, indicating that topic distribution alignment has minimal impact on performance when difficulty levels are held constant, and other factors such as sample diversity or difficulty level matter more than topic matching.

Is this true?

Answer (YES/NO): YES